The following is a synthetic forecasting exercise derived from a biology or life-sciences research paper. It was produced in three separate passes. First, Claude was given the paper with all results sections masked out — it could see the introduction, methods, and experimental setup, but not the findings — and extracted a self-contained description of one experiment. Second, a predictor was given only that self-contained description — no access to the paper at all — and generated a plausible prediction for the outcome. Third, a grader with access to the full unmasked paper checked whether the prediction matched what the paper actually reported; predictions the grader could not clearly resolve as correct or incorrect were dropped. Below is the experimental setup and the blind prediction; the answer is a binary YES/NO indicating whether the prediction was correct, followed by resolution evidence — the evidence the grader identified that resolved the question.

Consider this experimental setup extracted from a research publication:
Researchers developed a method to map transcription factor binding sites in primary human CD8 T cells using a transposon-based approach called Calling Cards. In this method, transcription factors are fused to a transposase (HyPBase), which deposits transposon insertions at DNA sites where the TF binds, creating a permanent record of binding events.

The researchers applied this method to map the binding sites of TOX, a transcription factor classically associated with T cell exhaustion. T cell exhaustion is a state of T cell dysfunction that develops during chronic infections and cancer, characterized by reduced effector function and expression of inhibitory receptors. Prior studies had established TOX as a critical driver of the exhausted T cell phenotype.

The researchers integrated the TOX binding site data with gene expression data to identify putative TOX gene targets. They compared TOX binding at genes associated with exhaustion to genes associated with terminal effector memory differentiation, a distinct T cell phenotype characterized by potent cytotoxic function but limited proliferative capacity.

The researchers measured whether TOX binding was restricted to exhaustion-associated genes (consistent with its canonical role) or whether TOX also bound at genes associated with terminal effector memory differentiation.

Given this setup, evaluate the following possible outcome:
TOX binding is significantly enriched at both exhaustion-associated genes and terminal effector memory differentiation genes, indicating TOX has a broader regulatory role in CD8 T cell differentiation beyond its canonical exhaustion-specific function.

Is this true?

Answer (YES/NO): YES